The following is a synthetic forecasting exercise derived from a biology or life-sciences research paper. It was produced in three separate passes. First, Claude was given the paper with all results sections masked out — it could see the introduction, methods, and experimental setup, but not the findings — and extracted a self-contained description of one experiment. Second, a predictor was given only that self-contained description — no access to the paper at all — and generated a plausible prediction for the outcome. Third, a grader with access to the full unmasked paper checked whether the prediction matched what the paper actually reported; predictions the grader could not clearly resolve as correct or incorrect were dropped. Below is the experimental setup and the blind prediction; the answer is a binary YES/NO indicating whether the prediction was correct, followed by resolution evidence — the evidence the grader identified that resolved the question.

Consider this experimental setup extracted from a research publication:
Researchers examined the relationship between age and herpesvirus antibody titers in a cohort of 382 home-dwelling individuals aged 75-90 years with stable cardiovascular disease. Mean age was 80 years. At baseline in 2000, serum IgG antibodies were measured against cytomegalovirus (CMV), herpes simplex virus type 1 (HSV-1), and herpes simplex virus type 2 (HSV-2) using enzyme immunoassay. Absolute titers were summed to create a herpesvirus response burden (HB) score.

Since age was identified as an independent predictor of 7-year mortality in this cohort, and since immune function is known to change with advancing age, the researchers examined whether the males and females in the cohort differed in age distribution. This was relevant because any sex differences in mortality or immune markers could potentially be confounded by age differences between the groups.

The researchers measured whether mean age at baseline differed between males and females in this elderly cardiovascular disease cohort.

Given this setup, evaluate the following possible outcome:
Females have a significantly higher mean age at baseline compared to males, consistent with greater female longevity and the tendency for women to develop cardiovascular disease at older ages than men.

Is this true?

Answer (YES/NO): NO